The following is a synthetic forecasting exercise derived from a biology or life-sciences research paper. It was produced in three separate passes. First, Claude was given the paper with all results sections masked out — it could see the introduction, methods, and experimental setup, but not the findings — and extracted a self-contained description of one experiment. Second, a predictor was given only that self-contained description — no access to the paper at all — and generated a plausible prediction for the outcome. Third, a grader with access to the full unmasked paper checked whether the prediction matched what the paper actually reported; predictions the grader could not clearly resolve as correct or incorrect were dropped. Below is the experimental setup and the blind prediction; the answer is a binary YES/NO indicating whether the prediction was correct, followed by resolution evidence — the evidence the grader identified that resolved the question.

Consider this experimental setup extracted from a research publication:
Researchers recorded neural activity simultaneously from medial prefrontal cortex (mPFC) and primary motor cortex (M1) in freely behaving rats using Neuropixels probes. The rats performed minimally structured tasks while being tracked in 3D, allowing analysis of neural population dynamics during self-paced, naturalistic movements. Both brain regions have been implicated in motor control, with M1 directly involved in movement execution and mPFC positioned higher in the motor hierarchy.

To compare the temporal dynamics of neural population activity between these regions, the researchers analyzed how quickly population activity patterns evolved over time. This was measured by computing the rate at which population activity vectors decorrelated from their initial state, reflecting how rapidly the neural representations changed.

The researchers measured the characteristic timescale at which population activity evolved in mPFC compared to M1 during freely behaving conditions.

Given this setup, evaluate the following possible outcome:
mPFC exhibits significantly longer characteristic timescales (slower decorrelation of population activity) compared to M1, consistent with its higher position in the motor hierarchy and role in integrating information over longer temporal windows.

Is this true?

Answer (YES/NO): YES